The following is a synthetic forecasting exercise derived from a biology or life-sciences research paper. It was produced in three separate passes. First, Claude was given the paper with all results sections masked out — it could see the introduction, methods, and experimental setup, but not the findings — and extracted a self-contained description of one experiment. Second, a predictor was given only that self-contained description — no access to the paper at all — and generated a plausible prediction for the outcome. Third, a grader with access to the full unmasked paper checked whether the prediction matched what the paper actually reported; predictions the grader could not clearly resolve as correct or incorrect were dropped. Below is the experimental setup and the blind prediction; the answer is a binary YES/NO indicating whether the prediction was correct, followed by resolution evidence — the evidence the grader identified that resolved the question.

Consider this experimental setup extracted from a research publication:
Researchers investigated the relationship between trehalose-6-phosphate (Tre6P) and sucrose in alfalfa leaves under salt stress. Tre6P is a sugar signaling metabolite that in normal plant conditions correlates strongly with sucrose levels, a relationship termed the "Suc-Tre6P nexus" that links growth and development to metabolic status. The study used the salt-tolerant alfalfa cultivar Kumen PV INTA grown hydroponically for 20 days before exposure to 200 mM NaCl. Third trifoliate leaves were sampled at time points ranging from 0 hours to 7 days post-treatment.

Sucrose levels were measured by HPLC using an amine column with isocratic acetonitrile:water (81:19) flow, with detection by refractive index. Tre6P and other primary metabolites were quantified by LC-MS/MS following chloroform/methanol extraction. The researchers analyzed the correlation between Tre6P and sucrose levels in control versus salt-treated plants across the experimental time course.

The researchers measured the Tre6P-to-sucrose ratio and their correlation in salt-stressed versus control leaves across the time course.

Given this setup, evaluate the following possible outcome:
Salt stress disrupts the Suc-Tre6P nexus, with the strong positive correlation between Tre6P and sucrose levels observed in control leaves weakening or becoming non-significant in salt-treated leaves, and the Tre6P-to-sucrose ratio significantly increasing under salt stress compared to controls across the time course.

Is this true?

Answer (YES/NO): NO